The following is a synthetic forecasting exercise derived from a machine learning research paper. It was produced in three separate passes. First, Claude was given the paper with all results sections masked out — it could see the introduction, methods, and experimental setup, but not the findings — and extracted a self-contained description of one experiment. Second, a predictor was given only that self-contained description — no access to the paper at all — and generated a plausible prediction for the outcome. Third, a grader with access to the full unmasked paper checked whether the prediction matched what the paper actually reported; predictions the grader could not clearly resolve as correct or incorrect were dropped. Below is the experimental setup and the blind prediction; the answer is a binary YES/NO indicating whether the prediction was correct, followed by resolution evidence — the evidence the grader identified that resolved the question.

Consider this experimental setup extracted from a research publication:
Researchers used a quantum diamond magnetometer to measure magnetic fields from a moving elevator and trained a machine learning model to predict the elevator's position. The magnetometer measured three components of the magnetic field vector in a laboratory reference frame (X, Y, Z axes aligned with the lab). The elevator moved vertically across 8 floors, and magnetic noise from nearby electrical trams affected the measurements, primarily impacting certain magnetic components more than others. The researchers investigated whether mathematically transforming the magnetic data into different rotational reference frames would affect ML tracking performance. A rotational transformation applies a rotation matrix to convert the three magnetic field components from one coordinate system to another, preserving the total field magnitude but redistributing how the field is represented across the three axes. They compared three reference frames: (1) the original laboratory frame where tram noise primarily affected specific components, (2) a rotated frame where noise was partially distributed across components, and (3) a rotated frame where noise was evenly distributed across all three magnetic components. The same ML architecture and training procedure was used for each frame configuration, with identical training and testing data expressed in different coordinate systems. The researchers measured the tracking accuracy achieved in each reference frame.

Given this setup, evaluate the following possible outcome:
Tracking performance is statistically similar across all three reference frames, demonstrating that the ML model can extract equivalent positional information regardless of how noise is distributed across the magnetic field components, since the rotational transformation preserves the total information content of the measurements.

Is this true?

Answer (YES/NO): YES